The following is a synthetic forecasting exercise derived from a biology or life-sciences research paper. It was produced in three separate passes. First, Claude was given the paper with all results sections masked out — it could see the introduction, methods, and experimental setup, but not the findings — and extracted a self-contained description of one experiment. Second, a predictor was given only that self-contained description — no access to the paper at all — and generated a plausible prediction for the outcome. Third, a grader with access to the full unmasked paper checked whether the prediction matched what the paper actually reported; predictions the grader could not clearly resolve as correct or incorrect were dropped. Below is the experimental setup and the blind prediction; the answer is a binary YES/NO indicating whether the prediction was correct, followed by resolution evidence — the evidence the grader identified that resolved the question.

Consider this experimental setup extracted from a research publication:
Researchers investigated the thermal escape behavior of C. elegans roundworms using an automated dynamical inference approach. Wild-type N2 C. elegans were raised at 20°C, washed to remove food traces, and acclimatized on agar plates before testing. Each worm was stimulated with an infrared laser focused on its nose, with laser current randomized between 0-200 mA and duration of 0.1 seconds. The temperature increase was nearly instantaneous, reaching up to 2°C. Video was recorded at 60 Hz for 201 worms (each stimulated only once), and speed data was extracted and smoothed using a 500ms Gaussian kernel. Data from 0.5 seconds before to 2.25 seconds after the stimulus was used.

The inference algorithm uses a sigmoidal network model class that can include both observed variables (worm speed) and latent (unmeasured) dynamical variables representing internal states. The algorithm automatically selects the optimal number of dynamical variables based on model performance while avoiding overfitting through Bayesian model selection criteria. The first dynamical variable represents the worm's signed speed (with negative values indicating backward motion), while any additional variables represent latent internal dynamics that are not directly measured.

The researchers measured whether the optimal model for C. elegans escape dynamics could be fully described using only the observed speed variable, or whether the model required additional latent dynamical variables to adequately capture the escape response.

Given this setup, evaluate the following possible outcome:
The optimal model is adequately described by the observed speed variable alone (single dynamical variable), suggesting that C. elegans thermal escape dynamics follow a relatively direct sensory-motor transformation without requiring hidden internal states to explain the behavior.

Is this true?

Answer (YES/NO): NO